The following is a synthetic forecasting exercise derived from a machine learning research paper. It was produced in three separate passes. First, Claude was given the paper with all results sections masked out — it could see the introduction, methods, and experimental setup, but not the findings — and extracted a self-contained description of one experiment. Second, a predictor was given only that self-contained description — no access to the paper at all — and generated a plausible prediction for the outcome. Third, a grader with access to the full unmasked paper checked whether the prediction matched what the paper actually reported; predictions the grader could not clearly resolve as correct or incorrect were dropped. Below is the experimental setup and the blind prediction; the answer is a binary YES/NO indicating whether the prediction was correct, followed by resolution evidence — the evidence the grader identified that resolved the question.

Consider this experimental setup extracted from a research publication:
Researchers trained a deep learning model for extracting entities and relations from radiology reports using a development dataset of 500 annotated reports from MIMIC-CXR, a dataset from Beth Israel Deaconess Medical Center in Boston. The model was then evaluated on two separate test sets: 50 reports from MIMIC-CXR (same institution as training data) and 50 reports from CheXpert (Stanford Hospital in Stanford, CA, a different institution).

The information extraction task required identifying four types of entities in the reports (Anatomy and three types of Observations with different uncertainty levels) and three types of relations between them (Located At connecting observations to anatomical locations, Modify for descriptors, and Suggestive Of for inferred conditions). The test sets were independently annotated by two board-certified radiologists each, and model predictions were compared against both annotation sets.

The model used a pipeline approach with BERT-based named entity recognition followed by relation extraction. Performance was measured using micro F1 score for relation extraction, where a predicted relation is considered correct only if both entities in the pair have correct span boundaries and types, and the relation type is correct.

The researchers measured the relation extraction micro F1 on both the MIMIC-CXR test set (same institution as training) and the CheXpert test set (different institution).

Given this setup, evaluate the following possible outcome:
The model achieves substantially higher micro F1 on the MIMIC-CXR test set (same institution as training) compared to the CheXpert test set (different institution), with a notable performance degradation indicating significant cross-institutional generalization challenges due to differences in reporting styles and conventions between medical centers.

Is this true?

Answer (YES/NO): YES